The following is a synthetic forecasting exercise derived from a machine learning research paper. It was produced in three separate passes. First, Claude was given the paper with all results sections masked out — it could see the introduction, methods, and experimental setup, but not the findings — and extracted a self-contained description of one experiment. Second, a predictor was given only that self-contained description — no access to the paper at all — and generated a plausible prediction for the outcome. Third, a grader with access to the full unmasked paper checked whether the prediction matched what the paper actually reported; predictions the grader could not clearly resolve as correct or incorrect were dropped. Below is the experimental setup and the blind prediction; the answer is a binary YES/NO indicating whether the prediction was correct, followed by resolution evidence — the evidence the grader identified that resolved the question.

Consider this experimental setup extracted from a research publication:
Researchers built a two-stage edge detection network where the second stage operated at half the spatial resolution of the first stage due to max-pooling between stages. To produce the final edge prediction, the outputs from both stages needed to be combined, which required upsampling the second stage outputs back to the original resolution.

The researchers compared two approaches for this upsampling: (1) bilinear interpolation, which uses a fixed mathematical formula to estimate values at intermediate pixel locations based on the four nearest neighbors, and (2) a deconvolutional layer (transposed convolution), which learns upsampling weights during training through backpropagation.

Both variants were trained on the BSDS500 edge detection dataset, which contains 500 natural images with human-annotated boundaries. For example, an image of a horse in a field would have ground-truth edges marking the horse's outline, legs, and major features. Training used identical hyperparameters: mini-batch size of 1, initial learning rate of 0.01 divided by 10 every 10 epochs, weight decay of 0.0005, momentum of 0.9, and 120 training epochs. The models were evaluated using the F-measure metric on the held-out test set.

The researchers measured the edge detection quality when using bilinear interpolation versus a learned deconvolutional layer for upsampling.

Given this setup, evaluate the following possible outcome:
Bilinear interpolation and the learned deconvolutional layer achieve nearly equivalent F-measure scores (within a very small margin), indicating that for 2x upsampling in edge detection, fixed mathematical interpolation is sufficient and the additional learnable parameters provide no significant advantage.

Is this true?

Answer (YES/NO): YES